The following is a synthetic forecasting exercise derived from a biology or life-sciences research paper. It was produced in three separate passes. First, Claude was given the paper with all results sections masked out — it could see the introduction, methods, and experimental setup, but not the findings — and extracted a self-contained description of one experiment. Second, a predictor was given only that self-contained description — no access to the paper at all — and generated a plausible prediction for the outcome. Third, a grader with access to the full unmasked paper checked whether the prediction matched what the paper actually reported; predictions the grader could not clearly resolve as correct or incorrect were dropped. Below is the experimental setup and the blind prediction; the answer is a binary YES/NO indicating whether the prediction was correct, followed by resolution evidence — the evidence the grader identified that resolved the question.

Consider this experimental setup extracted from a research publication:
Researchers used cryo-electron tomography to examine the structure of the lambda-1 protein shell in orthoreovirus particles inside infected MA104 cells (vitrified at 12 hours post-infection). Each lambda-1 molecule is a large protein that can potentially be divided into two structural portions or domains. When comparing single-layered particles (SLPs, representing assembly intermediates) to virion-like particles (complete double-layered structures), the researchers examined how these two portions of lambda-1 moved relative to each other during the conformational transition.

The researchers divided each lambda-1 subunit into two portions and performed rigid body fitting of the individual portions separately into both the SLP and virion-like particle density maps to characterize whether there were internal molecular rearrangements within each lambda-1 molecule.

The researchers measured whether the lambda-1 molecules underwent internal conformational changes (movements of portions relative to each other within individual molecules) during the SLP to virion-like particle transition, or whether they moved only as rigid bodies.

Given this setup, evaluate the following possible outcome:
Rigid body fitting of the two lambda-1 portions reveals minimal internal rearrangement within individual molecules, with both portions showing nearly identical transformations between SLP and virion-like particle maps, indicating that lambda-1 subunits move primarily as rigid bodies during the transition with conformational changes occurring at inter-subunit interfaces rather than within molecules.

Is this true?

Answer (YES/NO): NO